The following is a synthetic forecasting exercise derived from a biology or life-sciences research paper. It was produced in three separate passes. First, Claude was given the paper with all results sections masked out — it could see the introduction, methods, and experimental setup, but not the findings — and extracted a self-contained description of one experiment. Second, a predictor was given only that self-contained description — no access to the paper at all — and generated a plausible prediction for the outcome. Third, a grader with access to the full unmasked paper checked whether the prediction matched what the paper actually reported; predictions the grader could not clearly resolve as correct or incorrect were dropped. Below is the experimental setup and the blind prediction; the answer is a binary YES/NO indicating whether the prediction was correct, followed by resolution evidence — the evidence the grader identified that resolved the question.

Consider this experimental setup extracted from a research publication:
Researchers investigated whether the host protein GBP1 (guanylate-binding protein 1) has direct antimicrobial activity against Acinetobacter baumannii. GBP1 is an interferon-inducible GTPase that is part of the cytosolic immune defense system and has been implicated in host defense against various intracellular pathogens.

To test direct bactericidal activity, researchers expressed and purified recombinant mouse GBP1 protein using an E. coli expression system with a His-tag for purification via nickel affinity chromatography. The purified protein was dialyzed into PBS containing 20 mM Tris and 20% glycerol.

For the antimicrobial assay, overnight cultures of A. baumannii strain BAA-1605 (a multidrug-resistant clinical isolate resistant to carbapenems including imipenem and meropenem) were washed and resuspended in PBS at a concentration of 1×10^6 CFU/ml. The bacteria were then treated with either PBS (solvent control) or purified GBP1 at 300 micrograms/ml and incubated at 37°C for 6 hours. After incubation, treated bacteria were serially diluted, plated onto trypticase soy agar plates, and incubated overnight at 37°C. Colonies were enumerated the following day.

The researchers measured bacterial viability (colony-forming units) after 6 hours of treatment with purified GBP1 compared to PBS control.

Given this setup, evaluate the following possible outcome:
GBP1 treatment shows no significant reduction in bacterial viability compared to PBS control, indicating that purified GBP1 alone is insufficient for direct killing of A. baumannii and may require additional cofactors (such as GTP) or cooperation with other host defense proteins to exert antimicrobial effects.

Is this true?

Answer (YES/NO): NO